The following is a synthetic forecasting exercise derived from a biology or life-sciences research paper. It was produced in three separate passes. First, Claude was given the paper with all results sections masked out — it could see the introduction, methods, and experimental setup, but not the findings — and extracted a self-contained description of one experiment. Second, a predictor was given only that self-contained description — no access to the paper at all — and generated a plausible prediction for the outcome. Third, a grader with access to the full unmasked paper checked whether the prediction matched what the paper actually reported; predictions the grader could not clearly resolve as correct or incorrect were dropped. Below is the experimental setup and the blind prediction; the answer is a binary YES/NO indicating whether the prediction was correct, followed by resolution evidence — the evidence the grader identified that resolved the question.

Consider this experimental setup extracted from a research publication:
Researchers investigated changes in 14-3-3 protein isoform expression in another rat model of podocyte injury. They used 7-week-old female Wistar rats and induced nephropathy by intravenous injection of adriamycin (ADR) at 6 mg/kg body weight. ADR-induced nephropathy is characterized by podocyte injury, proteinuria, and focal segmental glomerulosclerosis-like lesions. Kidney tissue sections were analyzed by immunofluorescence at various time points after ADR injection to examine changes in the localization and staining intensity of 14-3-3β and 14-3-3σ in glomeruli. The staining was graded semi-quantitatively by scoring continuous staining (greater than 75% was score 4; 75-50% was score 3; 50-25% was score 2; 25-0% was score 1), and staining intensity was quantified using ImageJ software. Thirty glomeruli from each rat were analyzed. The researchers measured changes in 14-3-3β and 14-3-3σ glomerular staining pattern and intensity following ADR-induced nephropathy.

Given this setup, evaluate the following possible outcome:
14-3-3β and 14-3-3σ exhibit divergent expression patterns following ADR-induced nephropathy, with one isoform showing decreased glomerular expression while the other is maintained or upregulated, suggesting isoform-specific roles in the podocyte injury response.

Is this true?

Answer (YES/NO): NO